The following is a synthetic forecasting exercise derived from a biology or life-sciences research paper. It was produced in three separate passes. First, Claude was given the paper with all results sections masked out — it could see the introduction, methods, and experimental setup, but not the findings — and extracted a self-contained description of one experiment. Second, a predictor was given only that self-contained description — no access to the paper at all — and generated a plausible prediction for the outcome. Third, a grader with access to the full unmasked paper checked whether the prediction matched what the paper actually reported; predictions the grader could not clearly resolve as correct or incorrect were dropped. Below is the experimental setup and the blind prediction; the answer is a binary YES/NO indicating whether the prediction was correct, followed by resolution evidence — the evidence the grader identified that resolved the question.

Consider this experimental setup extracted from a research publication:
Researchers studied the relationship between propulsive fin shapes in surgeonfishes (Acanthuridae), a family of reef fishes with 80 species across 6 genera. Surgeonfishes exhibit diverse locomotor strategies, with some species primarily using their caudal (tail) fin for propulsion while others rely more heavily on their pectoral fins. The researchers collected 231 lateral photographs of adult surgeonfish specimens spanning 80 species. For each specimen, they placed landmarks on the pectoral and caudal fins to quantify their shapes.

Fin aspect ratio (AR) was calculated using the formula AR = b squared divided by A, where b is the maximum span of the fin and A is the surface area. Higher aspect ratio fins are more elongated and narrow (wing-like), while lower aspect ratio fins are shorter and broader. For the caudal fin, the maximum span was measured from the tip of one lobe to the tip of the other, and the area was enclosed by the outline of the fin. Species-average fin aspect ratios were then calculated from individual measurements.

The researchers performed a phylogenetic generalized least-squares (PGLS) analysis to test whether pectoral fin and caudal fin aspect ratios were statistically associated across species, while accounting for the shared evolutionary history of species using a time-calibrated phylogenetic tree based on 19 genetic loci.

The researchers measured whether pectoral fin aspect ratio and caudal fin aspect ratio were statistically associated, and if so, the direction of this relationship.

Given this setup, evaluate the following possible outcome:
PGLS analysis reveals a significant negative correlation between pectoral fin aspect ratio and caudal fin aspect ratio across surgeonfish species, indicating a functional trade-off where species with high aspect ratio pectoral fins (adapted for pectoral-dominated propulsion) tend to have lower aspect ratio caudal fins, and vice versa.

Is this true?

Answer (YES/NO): YES